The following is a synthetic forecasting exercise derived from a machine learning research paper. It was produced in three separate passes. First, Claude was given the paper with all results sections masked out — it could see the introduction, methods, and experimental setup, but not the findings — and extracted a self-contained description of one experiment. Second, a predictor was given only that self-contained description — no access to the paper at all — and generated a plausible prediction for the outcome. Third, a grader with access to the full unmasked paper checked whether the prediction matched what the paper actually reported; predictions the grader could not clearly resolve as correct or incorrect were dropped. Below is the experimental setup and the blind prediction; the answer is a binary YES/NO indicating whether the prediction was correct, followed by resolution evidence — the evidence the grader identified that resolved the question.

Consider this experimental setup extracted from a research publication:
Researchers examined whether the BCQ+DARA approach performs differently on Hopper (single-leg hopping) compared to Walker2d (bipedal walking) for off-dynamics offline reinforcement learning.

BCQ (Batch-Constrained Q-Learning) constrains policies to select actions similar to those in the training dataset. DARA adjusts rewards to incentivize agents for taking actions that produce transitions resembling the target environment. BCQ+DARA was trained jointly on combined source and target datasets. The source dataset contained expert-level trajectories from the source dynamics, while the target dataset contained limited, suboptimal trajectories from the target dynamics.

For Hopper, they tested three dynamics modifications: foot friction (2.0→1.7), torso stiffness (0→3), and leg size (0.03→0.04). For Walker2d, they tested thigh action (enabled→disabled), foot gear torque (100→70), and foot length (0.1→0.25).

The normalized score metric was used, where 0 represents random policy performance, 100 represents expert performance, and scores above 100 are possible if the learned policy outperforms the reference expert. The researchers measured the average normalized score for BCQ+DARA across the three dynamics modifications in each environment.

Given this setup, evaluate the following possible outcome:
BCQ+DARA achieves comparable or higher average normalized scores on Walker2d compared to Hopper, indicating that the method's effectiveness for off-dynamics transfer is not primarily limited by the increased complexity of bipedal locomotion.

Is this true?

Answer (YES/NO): NO